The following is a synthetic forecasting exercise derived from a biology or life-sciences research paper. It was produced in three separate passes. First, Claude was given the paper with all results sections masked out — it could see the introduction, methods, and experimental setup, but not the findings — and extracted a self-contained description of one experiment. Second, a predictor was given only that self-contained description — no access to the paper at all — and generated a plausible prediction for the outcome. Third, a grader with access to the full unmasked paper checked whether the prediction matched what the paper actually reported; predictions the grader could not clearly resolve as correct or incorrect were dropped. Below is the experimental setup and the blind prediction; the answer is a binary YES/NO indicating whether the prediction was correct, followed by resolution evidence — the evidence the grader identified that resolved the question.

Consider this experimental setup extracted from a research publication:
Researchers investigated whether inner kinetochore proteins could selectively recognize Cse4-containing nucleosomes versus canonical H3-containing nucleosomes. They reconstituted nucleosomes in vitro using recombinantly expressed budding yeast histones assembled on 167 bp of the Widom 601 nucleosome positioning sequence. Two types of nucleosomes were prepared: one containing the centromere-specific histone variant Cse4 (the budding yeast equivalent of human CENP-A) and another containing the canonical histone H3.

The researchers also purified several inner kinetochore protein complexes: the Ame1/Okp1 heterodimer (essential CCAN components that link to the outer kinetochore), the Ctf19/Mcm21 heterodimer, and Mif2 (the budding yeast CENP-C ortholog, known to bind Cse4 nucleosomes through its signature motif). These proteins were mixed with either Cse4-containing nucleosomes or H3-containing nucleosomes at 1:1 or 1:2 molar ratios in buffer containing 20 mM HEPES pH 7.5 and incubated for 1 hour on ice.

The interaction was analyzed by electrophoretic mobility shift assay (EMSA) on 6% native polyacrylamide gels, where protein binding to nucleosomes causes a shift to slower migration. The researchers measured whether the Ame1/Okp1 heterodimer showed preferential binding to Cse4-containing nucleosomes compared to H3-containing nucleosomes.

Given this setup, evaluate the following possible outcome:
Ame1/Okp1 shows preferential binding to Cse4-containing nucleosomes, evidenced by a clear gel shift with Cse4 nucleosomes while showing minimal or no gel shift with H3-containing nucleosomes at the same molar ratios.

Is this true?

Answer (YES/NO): YES